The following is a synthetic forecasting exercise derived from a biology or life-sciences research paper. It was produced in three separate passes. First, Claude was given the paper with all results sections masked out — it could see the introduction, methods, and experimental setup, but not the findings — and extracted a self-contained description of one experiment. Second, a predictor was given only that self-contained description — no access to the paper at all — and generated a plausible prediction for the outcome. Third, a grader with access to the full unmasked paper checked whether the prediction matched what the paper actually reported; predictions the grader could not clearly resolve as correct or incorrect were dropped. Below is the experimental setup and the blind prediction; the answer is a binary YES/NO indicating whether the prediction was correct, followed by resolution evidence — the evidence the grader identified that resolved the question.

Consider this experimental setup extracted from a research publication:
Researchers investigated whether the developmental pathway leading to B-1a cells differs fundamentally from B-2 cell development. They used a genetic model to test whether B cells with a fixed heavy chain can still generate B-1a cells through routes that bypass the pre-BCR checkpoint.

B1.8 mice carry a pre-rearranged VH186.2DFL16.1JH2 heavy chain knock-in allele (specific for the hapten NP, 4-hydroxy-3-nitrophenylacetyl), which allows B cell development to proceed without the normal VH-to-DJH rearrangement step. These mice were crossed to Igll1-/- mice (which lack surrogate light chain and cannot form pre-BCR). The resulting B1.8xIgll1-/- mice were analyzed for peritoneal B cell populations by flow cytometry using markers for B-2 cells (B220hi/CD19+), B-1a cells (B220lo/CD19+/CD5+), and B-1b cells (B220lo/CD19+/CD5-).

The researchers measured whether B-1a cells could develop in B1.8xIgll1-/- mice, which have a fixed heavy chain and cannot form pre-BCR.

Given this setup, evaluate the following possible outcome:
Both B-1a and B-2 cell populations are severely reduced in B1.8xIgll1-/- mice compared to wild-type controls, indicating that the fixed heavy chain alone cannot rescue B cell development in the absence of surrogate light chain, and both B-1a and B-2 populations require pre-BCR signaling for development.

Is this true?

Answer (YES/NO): NO